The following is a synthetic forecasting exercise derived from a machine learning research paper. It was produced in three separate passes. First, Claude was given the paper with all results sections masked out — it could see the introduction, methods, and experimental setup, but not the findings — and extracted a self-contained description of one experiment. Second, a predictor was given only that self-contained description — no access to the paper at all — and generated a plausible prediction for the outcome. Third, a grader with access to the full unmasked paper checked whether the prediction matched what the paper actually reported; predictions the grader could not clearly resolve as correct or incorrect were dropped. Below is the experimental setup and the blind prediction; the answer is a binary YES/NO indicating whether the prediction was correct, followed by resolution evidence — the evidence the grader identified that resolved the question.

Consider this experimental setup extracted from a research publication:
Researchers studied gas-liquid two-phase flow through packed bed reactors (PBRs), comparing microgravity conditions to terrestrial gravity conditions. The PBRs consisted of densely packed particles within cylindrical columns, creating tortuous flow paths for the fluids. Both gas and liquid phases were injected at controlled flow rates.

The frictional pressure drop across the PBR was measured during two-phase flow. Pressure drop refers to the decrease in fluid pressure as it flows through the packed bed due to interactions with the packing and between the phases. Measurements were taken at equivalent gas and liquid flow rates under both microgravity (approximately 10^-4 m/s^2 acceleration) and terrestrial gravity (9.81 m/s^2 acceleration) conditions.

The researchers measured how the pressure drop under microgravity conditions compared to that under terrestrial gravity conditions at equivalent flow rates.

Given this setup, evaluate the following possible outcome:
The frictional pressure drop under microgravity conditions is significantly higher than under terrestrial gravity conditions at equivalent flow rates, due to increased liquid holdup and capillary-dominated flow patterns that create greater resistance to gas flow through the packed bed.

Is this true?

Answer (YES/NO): YES